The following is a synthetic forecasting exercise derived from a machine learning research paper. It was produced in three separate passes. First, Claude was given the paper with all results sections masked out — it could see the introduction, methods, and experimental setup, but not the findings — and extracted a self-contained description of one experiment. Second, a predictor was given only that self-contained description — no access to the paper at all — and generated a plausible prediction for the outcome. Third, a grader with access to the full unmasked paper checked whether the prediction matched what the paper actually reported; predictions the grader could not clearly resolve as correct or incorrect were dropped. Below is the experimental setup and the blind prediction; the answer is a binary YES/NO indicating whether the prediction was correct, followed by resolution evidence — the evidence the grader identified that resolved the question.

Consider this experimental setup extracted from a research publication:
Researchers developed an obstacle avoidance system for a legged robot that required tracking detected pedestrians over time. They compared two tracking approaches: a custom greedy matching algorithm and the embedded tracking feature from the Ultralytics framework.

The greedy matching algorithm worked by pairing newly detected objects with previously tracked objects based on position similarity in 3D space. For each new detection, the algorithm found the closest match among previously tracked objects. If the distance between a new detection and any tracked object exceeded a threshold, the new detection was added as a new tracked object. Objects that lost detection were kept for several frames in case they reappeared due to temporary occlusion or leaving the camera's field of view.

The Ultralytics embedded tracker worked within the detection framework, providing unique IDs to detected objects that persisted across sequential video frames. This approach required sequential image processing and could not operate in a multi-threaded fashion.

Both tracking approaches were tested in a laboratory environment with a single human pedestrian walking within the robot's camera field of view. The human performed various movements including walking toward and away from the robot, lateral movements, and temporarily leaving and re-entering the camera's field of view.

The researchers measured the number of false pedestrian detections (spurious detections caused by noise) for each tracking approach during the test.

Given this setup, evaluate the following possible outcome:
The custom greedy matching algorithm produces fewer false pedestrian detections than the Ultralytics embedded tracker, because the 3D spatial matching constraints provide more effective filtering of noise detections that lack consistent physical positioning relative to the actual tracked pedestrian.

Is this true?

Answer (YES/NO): NO